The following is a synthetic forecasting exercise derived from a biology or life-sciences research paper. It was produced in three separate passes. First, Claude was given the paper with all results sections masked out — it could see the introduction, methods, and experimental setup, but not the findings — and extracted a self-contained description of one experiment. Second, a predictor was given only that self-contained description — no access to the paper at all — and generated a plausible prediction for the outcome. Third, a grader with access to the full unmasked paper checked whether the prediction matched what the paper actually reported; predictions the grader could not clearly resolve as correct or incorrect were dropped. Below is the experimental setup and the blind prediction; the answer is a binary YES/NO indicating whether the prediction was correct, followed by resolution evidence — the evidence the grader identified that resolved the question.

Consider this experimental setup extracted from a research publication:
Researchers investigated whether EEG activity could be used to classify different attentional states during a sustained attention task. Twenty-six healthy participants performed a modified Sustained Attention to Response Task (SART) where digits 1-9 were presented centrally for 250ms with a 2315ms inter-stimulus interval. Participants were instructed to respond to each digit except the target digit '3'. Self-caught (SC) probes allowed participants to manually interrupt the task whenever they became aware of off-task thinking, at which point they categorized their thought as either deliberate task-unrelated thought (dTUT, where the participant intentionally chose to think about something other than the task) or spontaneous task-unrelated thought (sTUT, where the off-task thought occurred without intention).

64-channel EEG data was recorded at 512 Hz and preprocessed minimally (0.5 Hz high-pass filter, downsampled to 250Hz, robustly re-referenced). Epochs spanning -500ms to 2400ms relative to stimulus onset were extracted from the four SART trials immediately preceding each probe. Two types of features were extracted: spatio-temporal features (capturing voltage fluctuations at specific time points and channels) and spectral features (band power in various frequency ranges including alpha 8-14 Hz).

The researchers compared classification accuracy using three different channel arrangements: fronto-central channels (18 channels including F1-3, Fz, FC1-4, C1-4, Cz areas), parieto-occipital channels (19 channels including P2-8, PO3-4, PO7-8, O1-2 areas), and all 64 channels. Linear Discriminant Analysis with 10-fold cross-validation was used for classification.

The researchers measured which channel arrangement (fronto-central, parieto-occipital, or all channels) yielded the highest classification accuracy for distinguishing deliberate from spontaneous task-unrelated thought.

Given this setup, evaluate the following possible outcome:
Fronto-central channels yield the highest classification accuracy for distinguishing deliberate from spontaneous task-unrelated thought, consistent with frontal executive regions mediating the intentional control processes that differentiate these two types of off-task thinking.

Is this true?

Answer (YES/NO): YES